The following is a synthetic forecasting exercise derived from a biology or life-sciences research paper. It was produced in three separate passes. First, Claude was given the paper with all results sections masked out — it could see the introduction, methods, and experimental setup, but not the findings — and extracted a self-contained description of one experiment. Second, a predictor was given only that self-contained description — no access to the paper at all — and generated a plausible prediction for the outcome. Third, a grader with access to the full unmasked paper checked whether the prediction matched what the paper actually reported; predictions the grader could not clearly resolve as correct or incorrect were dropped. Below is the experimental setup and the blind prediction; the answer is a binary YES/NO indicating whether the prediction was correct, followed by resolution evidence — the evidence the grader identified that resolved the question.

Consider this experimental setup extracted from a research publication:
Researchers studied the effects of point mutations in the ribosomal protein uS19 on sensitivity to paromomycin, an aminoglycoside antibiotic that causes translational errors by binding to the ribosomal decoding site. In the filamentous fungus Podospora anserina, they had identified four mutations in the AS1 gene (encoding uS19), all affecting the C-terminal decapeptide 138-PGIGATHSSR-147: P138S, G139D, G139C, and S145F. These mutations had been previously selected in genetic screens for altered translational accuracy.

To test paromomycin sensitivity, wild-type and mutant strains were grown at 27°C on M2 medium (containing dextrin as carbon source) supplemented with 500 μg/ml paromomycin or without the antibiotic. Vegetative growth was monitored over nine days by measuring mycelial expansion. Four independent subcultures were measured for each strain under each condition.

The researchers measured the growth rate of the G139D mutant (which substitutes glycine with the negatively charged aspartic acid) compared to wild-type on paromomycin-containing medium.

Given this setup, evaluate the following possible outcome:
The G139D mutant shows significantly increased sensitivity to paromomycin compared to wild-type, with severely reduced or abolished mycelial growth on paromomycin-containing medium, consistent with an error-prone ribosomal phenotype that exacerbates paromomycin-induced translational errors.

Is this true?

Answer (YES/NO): YES